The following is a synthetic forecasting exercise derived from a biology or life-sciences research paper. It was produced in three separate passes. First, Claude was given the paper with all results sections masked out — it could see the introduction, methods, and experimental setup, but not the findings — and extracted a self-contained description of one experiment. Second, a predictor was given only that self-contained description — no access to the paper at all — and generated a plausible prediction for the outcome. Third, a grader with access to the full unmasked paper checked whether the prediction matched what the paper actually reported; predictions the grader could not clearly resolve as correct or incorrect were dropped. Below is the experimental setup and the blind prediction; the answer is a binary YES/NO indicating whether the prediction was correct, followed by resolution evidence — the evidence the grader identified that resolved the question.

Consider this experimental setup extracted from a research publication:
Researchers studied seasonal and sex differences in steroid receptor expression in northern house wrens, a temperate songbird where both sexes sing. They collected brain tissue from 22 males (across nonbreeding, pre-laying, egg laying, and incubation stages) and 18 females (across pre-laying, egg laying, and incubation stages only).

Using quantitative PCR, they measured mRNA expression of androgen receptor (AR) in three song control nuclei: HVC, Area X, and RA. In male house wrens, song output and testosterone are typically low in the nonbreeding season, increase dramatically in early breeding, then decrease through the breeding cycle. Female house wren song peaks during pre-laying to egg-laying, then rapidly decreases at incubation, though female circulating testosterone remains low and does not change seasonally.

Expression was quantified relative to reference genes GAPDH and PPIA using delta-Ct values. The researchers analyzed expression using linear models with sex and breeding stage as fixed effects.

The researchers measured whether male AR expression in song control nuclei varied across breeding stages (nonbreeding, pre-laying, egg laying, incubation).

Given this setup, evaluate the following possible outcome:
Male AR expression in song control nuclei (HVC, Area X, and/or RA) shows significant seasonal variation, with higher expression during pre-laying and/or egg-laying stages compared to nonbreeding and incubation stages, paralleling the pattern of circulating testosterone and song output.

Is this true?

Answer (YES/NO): NO